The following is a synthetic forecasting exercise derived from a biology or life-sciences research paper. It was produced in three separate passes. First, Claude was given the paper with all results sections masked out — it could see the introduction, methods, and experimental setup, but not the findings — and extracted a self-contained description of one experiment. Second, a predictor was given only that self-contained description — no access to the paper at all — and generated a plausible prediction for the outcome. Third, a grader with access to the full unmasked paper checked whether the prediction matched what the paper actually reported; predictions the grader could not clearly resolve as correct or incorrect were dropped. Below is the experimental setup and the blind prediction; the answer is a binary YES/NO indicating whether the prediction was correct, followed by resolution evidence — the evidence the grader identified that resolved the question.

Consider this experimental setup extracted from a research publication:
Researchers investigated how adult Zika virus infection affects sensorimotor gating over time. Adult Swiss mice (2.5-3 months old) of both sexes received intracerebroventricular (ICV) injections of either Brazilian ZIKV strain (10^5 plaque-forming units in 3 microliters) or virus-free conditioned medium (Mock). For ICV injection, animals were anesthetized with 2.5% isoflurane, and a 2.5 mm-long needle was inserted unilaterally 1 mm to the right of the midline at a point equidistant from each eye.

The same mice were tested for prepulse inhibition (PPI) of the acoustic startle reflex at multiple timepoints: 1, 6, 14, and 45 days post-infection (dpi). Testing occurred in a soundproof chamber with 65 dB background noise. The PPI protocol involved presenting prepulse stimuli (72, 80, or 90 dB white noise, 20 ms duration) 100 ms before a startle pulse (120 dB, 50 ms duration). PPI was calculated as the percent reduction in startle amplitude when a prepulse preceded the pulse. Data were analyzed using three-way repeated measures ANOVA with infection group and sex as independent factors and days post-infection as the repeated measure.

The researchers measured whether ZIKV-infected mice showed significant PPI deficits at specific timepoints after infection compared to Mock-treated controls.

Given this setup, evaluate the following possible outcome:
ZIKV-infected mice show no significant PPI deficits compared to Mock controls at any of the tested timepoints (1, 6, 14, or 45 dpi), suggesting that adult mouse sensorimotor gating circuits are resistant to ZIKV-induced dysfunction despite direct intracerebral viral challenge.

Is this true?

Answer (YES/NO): YES